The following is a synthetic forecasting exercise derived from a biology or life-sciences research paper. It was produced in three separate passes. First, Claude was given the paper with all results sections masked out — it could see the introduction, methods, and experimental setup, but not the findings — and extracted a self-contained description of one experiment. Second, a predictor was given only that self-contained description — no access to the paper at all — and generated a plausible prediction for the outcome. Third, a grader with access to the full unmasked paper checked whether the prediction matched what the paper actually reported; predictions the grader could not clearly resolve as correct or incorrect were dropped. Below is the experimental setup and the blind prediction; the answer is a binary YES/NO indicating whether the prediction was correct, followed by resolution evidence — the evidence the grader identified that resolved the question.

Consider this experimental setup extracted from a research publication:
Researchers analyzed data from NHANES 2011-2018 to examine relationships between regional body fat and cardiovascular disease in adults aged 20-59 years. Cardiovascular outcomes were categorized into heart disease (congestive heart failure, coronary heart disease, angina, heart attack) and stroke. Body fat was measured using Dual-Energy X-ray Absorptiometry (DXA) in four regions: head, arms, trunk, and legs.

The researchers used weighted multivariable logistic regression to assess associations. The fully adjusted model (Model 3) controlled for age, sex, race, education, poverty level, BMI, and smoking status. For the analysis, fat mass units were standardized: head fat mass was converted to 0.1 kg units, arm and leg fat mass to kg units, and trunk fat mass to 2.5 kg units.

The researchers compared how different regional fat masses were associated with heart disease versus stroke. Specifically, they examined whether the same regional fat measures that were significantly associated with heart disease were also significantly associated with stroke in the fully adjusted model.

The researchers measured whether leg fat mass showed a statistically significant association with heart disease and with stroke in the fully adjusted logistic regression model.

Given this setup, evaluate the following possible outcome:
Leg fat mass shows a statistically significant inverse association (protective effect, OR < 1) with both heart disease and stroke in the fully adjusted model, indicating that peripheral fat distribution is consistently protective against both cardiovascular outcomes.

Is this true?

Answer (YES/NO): NO